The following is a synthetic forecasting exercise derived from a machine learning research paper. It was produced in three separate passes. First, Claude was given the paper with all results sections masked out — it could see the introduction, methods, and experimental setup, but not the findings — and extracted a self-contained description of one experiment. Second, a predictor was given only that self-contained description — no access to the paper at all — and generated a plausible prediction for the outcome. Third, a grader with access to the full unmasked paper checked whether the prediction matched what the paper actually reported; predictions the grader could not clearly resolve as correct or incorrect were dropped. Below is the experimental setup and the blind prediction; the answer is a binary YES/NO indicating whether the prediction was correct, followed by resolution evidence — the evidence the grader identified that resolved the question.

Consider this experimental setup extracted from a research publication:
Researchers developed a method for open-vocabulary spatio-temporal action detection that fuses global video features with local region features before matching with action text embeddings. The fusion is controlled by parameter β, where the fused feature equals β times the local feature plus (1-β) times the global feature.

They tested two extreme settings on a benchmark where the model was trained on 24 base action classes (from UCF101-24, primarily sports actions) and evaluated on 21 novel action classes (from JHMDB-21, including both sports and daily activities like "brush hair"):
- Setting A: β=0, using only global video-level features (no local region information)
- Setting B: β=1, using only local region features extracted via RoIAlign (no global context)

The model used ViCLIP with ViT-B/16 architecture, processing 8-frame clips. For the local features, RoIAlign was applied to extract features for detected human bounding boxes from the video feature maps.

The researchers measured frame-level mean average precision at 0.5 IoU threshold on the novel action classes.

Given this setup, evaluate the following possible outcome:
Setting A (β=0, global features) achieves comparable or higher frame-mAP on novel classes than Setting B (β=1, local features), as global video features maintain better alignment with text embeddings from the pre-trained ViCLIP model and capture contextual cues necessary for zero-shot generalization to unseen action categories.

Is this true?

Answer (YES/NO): YES